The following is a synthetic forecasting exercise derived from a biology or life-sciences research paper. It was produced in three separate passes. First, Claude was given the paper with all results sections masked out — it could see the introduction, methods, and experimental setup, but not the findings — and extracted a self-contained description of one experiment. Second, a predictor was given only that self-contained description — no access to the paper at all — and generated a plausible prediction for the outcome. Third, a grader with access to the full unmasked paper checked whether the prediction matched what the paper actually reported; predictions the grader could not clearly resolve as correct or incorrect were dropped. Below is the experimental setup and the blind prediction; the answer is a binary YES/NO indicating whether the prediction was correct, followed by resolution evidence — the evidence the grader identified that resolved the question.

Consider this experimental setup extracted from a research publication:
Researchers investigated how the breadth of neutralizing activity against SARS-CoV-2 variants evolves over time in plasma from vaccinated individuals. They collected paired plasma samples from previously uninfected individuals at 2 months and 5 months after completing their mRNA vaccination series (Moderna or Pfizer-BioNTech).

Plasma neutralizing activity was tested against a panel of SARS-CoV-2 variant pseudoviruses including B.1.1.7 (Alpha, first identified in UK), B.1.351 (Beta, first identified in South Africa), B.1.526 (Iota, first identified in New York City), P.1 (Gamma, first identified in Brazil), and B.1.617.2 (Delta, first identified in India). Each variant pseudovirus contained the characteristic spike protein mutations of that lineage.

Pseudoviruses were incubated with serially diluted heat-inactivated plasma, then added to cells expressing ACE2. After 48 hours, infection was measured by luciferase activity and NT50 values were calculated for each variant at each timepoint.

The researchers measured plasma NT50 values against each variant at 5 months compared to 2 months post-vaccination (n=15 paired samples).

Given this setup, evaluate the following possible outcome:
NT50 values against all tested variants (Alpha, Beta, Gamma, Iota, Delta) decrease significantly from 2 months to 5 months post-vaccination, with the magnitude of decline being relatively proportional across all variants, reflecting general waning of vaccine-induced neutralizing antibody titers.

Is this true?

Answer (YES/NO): YES